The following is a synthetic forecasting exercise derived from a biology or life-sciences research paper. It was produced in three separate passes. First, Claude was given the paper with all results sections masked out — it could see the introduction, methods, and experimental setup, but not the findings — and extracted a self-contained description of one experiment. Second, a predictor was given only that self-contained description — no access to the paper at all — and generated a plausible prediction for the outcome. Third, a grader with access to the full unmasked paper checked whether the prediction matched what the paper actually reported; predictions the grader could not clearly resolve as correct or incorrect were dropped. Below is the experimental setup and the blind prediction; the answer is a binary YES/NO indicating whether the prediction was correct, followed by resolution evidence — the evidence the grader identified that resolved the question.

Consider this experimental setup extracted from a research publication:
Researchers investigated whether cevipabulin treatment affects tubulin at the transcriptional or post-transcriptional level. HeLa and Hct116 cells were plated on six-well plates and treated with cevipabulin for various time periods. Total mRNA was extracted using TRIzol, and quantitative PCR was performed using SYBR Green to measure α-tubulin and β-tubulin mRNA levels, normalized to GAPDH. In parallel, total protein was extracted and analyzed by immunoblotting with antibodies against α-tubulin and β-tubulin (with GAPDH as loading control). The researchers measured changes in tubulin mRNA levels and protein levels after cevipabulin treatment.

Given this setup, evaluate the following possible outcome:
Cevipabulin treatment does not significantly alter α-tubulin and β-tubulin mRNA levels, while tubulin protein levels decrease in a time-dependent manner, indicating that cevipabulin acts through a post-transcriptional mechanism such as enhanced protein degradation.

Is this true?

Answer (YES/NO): YES